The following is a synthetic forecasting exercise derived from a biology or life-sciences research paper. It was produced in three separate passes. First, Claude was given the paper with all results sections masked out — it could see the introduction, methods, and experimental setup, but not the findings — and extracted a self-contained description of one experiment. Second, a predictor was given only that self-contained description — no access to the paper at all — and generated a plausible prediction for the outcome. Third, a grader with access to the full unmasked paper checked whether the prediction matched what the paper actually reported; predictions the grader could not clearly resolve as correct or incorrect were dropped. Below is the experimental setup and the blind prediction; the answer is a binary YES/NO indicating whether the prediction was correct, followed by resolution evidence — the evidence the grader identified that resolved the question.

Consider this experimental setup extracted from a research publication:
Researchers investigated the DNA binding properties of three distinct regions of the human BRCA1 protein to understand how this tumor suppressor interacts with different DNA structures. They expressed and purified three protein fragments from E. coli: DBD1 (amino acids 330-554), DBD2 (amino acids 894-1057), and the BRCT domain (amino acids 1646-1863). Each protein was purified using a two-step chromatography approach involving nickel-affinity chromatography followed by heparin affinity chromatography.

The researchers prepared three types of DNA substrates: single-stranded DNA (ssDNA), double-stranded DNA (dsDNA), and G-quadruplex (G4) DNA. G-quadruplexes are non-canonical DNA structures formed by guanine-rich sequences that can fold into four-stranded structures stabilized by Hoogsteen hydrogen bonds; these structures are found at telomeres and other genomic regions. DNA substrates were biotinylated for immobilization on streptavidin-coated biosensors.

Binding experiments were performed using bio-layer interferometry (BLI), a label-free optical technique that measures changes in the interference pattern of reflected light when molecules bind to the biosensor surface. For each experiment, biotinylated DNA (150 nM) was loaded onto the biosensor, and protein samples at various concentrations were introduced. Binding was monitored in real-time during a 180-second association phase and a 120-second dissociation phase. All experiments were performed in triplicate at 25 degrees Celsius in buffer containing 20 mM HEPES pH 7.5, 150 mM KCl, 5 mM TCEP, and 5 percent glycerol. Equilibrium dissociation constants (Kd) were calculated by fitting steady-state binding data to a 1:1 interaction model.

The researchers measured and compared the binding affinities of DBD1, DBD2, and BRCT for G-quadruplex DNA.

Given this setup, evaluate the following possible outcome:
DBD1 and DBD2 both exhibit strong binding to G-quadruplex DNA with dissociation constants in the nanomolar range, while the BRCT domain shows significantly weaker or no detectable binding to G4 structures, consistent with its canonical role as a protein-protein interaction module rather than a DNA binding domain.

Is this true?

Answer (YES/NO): NO